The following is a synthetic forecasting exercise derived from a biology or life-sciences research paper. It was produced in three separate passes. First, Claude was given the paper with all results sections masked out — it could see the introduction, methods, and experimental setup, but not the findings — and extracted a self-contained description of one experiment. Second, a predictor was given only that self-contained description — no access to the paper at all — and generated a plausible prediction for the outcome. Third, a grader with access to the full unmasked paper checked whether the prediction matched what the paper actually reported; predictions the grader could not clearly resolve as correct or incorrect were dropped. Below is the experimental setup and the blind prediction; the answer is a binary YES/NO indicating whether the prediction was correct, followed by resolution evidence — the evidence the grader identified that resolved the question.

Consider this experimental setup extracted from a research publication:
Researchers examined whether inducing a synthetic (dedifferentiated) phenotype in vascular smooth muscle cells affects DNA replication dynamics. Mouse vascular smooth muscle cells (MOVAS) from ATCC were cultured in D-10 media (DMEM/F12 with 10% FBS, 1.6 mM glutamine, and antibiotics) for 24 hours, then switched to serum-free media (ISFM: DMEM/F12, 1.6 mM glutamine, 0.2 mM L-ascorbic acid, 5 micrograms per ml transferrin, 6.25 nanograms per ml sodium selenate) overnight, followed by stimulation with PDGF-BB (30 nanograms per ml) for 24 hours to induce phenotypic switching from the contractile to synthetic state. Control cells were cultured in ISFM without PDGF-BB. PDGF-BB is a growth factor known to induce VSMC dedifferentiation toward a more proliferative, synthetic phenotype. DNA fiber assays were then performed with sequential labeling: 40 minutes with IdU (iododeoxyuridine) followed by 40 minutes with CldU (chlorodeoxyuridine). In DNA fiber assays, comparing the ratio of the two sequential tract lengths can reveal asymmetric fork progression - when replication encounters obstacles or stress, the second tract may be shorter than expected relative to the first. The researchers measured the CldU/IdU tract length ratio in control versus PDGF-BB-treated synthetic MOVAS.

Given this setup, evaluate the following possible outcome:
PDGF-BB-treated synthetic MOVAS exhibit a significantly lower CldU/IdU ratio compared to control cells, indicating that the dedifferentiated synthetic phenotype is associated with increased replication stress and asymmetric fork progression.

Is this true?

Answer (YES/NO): YES